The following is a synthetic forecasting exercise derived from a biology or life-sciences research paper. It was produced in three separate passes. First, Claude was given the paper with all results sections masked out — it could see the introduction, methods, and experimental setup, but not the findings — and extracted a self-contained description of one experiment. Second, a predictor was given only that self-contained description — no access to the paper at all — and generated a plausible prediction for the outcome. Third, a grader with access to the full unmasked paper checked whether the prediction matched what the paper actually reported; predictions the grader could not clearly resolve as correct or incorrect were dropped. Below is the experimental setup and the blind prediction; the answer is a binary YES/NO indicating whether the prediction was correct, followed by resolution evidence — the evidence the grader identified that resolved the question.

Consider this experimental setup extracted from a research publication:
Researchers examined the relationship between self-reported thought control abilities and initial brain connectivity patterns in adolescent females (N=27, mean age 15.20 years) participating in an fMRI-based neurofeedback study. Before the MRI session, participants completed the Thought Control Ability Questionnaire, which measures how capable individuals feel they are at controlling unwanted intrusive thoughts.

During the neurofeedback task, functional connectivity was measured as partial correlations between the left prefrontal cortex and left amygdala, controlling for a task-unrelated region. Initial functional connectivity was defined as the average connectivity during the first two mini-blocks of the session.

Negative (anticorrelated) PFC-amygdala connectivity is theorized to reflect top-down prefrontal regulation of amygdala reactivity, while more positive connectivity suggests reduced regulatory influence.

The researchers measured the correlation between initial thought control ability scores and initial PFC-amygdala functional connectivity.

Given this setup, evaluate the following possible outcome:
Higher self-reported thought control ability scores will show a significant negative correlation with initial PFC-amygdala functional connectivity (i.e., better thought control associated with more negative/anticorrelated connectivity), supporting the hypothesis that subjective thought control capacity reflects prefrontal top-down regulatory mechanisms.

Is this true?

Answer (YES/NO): YES